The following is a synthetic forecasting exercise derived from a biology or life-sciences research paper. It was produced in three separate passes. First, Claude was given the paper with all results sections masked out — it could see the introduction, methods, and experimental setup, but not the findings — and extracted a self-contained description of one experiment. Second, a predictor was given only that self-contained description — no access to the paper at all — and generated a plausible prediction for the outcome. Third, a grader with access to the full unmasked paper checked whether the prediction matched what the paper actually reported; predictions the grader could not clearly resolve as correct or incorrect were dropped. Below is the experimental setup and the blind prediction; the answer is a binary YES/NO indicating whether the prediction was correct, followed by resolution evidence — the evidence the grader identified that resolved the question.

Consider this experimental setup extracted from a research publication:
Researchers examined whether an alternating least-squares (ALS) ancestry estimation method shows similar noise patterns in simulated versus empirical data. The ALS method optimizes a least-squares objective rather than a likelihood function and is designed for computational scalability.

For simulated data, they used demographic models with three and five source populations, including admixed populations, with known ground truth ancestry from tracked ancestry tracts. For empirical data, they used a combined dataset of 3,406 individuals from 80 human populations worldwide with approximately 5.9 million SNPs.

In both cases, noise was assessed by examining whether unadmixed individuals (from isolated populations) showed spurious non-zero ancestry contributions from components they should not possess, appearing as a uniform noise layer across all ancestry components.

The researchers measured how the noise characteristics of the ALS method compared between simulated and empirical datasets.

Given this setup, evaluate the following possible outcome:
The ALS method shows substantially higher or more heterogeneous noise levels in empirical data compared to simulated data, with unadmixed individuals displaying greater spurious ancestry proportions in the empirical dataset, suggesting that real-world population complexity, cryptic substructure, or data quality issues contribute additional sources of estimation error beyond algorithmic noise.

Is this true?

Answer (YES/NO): YES